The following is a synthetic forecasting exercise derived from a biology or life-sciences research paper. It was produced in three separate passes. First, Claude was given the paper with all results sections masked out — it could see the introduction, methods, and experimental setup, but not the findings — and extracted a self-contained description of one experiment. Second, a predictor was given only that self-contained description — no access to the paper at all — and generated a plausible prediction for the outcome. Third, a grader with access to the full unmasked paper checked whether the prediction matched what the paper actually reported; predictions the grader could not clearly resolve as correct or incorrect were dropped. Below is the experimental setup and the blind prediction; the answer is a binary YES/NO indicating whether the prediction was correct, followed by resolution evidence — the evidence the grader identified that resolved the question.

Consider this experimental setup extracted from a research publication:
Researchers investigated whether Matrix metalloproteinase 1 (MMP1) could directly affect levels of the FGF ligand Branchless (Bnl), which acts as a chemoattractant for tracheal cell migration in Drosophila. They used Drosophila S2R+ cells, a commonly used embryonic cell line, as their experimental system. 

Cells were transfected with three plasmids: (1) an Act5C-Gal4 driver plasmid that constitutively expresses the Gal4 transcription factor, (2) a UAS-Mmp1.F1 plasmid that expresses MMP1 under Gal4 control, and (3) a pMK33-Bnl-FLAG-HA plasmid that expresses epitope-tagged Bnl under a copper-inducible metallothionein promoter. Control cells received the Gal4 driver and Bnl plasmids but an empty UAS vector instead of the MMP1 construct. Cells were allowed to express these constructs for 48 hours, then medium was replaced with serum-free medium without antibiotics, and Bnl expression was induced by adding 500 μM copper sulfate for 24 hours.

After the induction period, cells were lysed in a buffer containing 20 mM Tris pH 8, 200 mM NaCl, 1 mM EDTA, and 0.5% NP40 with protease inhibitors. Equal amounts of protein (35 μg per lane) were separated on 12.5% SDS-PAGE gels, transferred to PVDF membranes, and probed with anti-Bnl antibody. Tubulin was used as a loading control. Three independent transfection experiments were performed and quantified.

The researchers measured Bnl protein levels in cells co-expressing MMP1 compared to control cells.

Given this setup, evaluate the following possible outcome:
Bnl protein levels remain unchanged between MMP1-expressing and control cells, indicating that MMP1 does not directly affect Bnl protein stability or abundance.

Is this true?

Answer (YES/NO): NO